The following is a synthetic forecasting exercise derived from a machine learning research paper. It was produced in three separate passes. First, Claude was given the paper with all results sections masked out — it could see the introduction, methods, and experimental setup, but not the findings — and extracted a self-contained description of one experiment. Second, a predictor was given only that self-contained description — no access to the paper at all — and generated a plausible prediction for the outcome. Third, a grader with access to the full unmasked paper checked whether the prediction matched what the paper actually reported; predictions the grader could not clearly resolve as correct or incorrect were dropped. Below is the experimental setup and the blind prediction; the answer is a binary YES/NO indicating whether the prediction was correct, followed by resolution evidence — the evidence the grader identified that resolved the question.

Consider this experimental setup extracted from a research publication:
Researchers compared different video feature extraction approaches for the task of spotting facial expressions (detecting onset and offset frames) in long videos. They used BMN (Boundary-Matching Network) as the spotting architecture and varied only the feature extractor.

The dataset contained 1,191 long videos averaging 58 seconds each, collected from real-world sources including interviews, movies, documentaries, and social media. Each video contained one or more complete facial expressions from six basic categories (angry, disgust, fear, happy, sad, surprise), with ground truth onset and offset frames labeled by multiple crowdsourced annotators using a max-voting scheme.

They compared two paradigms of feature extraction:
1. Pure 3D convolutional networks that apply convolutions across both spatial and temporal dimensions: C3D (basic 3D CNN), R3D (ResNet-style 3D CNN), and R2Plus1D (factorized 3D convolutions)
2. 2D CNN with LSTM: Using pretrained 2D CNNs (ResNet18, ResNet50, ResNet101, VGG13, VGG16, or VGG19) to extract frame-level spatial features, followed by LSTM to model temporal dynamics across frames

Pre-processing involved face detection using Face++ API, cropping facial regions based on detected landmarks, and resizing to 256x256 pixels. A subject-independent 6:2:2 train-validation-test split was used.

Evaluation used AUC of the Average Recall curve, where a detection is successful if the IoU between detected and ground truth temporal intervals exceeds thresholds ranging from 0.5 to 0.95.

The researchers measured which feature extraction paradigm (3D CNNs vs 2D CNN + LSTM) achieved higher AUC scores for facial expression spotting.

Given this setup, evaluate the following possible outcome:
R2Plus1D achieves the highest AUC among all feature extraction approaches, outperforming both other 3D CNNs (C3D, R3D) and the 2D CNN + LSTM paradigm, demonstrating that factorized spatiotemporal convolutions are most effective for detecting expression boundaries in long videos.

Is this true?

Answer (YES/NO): NO